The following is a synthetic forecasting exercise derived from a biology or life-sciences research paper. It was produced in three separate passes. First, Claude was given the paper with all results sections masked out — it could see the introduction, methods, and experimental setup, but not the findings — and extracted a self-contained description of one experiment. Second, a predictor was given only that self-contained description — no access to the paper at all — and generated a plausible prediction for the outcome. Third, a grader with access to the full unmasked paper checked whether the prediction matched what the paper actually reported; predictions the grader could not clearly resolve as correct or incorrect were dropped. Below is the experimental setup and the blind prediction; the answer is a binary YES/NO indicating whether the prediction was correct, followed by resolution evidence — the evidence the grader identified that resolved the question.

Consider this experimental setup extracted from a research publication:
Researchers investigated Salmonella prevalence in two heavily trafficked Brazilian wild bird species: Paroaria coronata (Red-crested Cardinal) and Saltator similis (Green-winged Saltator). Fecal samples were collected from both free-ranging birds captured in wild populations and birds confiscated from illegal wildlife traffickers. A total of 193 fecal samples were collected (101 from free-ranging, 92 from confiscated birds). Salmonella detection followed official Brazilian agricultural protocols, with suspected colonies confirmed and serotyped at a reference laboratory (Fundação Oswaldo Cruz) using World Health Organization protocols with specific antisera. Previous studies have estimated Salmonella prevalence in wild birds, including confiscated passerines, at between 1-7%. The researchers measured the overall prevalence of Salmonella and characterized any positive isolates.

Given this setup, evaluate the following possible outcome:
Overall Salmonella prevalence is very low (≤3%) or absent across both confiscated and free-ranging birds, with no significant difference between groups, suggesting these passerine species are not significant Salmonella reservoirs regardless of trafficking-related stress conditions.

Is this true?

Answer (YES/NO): YES